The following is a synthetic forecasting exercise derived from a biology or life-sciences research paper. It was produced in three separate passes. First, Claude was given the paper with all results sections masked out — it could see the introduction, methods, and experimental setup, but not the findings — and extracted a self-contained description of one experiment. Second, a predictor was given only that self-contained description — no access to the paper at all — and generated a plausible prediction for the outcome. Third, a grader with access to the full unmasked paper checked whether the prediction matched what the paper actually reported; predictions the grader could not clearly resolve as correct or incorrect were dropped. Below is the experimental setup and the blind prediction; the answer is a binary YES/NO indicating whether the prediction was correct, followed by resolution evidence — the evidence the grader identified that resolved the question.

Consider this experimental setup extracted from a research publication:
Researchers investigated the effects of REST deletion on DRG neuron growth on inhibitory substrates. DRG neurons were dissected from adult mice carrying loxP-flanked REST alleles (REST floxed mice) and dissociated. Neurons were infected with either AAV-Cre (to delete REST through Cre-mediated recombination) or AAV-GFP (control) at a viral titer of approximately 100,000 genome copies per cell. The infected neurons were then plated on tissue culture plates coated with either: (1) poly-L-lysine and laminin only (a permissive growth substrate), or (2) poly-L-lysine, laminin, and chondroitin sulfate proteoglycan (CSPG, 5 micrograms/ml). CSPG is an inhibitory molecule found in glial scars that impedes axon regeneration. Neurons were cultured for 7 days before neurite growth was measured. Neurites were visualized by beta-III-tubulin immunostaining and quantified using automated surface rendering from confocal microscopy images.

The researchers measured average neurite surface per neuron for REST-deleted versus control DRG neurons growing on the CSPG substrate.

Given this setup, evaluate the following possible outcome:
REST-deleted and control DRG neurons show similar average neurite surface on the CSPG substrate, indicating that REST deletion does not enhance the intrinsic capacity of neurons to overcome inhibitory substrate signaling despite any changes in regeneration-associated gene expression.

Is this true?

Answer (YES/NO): NO